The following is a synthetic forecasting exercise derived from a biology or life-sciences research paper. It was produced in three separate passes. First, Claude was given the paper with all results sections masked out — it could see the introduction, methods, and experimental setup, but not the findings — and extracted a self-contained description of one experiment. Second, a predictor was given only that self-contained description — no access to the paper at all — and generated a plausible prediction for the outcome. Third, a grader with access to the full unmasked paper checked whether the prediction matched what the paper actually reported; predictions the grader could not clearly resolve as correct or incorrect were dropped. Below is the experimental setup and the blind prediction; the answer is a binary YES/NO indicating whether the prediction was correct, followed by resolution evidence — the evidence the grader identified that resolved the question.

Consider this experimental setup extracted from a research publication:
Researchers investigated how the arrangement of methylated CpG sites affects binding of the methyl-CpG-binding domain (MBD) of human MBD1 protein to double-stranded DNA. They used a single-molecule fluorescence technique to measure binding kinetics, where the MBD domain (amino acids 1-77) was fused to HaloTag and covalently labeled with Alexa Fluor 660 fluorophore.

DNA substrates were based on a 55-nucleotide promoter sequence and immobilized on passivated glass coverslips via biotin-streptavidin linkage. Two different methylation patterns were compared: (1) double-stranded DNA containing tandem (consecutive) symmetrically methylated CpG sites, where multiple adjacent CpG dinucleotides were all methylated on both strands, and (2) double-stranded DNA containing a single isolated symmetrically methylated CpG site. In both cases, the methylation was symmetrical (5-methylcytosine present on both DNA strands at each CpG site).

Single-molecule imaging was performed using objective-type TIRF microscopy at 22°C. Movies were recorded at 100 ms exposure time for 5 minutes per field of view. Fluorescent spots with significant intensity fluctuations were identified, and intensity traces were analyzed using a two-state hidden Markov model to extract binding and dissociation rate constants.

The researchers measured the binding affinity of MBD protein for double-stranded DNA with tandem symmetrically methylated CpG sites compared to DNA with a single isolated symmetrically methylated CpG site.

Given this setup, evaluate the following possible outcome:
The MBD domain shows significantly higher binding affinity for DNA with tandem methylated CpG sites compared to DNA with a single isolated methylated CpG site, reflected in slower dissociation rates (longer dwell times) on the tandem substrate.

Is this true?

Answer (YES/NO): YES